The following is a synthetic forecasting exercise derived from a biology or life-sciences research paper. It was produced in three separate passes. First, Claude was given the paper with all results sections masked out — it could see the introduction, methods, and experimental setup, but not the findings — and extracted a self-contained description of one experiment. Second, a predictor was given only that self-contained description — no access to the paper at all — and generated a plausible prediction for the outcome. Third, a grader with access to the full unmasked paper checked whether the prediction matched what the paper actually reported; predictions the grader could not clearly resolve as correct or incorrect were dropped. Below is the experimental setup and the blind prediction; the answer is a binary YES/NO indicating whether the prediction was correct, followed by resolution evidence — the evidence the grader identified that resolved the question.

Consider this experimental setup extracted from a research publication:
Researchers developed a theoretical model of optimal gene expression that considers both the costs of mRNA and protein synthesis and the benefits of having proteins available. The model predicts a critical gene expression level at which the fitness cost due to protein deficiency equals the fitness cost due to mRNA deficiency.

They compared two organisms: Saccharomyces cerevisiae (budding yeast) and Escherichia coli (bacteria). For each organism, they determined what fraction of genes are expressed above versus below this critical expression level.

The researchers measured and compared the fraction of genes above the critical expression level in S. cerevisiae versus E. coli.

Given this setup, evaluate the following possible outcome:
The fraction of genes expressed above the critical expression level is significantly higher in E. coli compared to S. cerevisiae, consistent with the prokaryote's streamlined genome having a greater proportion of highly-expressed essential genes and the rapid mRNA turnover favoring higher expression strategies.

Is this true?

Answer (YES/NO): NO